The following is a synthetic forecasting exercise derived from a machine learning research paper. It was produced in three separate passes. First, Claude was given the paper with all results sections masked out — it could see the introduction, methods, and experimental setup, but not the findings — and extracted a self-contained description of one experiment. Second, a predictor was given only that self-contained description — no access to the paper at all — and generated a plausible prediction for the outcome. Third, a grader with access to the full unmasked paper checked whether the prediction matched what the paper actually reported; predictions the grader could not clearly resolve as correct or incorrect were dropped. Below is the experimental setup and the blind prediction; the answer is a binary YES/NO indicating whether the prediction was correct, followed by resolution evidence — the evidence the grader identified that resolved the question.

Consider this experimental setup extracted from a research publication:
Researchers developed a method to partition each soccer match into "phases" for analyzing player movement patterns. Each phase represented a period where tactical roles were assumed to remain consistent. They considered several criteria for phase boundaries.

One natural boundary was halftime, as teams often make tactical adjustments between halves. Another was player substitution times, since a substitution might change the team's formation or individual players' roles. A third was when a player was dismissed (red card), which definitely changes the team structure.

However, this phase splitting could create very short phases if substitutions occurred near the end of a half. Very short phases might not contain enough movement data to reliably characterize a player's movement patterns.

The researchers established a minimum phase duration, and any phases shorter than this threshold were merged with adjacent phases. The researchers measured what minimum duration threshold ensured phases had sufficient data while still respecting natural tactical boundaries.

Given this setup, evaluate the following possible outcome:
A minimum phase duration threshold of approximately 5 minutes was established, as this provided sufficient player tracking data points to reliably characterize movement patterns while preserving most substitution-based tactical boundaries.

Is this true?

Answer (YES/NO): NO